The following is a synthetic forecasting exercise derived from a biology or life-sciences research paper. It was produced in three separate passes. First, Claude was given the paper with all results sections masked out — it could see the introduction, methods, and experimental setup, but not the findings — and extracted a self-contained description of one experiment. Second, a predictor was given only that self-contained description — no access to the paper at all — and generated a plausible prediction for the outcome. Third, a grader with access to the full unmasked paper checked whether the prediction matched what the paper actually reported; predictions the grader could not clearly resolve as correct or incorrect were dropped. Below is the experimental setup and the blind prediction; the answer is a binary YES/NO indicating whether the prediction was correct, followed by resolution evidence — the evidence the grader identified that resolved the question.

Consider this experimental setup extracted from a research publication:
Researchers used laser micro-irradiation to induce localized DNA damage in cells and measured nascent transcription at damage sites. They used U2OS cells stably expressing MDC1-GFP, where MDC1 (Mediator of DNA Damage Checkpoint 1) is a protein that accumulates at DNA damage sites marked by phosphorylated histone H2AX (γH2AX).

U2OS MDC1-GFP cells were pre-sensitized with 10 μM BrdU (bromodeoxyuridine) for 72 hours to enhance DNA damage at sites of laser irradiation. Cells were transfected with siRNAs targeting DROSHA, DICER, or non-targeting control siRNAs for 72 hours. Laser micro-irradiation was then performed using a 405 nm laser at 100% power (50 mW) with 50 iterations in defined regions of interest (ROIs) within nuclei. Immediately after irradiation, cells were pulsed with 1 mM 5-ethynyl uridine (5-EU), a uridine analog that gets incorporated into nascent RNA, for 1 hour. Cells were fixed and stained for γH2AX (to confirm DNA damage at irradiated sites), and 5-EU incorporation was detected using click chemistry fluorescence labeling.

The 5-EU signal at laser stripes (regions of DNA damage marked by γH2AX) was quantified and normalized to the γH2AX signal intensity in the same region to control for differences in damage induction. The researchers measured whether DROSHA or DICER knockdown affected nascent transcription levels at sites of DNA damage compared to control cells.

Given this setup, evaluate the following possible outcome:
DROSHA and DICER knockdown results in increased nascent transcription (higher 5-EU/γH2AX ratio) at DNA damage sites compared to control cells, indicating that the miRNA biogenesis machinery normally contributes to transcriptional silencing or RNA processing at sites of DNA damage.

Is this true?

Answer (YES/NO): YES